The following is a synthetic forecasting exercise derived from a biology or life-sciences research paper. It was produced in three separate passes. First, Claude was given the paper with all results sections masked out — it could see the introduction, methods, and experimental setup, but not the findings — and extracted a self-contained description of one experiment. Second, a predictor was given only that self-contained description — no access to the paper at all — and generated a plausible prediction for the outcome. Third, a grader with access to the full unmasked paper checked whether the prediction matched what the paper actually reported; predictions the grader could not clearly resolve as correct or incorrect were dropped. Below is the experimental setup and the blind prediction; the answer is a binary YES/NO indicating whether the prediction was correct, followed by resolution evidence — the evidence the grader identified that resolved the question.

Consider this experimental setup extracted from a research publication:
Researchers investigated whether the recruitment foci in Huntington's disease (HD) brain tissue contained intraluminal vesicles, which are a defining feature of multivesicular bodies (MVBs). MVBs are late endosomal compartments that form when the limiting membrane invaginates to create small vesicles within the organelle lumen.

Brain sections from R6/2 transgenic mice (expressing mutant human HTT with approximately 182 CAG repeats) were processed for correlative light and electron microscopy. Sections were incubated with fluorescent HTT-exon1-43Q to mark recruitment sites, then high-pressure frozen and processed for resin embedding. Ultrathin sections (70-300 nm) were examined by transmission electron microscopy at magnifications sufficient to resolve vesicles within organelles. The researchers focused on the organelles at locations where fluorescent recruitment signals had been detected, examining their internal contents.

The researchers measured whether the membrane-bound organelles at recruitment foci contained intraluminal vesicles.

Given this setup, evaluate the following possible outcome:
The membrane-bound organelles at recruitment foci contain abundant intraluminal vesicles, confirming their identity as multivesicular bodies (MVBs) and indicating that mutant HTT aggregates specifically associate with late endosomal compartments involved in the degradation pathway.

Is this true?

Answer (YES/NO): NO